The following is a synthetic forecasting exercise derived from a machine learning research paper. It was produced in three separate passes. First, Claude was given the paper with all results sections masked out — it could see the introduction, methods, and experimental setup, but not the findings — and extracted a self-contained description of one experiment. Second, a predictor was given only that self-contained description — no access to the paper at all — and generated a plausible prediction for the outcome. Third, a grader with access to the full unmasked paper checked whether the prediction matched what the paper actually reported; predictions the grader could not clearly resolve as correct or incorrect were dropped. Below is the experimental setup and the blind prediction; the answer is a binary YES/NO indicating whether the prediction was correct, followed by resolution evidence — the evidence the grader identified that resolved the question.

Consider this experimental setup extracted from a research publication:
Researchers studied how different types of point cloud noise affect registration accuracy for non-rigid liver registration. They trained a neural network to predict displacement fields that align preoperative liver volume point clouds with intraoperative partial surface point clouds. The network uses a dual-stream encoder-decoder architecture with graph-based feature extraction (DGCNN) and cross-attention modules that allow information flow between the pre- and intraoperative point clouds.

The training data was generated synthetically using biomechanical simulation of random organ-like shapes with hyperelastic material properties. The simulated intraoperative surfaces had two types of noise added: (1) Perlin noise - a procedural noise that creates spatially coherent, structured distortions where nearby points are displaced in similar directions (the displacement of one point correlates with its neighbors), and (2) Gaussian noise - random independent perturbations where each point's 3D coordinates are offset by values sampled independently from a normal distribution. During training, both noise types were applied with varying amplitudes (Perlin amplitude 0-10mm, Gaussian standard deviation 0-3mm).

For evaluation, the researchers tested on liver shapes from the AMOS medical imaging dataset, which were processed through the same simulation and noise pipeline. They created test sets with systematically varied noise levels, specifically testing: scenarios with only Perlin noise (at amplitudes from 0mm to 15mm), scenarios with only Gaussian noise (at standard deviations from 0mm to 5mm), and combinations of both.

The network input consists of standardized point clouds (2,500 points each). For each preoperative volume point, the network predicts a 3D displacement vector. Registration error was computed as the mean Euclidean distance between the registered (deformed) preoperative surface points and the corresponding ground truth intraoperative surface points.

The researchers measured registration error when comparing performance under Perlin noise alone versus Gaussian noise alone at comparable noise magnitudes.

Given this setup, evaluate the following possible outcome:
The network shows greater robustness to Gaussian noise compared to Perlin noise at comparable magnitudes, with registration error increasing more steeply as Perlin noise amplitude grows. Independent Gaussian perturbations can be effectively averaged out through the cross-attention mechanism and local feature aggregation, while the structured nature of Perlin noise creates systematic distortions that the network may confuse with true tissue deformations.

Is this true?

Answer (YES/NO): YES